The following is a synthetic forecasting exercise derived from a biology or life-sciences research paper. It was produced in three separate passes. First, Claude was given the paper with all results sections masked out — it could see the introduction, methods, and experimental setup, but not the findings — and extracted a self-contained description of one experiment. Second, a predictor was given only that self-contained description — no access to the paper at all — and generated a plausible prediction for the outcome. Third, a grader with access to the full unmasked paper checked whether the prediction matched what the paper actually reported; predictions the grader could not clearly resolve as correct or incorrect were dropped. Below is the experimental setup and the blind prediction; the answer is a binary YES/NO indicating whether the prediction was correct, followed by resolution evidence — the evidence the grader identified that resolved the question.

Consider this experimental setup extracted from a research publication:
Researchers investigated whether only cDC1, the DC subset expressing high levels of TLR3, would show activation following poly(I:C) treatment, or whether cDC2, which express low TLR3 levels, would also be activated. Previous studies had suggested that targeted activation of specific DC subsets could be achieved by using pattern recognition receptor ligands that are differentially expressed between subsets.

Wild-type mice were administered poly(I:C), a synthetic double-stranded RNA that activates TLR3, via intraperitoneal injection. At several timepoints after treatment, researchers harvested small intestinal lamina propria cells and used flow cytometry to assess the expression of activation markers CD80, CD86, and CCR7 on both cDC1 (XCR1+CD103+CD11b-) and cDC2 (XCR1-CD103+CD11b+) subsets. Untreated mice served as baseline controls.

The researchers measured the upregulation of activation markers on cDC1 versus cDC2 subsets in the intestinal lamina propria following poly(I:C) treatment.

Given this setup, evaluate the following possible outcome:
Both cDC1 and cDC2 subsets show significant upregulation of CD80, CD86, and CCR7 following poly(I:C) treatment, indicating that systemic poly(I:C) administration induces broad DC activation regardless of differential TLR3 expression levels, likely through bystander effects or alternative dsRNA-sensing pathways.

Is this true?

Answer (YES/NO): NO